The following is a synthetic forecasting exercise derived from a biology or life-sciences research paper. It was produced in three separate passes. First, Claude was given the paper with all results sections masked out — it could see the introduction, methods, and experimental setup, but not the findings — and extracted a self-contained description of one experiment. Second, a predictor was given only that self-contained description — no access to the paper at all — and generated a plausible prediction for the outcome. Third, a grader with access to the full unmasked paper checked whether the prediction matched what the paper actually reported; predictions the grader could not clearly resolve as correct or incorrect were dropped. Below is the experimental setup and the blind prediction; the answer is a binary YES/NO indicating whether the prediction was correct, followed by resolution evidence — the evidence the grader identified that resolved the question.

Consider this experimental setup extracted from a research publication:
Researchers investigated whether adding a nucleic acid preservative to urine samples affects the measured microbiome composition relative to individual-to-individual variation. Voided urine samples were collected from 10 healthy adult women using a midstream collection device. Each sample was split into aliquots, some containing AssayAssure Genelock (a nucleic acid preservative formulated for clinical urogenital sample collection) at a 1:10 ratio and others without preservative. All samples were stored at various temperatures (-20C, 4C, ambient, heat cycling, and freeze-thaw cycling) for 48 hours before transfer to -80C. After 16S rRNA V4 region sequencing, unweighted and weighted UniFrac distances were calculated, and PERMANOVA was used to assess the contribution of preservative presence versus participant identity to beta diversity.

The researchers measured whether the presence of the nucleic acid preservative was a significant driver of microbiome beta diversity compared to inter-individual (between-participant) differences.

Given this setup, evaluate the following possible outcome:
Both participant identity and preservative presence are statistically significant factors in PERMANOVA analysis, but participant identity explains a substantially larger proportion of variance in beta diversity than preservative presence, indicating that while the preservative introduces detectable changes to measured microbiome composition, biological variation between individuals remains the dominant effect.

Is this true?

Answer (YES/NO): NO